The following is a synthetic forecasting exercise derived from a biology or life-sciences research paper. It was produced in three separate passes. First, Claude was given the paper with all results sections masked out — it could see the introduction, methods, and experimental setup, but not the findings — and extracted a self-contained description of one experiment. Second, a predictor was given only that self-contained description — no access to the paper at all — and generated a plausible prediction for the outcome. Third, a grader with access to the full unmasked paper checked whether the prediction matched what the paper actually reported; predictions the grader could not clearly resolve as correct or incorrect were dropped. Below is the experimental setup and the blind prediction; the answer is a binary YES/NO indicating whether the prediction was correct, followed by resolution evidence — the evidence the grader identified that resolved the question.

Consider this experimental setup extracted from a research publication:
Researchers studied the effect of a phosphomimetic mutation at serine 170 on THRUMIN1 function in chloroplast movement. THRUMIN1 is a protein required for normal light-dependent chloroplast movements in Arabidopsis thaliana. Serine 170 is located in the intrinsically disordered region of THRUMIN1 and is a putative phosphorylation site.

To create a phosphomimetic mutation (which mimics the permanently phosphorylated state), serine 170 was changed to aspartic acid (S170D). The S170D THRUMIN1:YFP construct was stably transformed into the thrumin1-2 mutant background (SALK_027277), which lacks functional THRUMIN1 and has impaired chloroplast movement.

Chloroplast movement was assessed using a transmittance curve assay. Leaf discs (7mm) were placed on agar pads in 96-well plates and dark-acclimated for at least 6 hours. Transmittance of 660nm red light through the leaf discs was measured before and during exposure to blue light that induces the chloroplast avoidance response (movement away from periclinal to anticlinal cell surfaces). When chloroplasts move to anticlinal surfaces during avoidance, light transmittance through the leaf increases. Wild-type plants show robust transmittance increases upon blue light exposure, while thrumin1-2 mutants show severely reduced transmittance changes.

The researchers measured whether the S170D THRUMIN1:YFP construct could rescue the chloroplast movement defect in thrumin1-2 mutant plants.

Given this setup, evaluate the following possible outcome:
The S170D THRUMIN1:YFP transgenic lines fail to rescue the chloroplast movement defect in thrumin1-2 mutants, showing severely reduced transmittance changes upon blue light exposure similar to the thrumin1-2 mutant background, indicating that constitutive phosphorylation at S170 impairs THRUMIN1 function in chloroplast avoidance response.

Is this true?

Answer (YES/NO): NO